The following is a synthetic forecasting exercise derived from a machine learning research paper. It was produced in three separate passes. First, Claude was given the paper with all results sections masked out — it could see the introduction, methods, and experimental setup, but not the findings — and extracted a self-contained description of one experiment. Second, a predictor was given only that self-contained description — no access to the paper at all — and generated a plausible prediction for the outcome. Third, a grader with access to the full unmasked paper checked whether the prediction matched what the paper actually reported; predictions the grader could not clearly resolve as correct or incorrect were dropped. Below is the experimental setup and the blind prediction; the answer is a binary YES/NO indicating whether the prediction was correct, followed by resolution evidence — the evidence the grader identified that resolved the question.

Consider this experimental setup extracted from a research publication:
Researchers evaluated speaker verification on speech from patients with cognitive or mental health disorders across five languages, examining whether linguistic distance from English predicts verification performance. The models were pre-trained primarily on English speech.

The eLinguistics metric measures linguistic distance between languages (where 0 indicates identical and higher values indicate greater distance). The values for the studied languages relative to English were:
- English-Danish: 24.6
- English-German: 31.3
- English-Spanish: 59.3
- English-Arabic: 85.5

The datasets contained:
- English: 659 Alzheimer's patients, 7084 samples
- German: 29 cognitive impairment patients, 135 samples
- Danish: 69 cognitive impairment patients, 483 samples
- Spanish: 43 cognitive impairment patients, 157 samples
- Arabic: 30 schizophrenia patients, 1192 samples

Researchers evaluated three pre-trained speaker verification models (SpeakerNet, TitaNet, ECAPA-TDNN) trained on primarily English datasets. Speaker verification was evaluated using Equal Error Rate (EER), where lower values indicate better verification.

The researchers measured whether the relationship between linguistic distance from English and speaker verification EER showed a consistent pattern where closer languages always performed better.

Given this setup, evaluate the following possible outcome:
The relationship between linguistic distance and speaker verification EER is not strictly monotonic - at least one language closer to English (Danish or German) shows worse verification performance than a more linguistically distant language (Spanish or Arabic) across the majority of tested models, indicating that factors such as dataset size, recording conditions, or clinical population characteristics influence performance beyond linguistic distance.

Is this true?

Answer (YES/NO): YES